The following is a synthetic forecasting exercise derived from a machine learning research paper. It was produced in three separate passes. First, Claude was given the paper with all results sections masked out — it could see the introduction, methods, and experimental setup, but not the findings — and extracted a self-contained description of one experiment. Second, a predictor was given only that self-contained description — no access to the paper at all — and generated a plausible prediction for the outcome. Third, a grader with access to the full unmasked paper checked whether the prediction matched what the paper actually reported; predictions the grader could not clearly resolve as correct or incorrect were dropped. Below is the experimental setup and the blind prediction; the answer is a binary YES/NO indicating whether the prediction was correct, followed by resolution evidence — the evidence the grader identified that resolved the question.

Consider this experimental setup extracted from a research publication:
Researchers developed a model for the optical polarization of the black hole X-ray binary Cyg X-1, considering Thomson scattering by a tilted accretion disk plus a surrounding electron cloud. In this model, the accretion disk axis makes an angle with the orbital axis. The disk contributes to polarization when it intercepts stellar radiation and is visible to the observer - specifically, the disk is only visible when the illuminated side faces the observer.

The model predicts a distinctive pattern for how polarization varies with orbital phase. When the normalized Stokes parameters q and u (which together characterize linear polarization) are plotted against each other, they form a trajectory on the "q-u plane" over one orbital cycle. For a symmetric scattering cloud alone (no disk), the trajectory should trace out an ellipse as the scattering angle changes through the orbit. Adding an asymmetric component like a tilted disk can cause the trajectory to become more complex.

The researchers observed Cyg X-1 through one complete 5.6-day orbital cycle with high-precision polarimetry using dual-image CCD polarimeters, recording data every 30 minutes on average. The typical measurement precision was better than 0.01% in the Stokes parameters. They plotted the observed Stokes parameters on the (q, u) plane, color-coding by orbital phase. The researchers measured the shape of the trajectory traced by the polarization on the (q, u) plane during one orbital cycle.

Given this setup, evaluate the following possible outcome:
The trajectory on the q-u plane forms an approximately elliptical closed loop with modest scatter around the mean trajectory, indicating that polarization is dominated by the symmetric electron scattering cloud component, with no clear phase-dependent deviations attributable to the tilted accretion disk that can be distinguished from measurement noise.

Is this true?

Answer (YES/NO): NO